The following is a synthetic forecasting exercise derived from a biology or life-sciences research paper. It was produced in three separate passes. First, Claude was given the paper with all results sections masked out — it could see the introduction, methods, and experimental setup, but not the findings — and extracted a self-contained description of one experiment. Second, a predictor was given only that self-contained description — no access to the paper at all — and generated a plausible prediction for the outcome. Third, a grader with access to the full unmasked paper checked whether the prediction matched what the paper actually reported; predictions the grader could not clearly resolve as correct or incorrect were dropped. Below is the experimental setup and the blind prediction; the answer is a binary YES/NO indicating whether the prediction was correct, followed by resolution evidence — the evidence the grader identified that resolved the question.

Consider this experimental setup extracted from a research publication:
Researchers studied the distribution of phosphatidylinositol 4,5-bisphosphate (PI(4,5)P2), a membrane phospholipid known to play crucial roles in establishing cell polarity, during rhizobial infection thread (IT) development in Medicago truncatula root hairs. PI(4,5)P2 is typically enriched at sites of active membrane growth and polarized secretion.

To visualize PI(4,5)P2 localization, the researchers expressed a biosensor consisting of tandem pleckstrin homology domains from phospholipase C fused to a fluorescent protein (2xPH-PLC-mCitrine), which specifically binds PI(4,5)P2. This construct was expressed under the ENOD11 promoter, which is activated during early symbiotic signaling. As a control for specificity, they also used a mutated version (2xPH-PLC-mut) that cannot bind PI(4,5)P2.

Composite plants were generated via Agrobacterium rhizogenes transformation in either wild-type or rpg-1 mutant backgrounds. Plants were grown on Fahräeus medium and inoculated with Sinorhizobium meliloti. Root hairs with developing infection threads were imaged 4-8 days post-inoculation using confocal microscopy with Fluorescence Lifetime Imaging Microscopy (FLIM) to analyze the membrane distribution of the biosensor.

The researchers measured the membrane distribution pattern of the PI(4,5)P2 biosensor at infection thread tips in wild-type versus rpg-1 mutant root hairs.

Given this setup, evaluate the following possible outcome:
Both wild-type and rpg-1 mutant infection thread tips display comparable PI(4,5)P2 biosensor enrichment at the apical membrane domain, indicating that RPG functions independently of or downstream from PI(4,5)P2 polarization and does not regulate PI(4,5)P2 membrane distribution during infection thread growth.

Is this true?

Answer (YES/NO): NO